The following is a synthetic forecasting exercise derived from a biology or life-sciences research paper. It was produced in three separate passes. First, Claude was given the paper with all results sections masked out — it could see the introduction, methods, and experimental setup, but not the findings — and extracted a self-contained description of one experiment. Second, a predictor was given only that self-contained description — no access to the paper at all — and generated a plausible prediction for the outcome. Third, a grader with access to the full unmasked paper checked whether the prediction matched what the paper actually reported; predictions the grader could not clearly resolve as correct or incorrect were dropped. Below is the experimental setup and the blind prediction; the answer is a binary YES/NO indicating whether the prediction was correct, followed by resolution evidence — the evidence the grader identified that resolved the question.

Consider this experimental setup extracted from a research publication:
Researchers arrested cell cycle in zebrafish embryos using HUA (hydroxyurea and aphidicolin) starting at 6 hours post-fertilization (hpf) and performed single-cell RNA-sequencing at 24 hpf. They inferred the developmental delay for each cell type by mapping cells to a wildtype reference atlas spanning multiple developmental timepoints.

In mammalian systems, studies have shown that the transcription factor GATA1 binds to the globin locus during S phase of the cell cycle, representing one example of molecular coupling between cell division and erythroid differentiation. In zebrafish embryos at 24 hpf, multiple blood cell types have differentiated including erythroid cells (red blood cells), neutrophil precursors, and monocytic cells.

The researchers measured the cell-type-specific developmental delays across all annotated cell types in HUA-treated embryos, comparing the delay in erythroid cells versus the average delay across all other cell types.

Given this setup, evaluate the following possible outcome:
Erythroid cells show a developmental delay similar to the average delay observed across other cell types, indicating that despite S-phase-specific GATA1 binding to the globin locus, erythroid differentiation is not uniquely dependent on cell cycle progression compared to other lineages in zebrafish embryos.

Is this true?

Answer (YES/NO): NO